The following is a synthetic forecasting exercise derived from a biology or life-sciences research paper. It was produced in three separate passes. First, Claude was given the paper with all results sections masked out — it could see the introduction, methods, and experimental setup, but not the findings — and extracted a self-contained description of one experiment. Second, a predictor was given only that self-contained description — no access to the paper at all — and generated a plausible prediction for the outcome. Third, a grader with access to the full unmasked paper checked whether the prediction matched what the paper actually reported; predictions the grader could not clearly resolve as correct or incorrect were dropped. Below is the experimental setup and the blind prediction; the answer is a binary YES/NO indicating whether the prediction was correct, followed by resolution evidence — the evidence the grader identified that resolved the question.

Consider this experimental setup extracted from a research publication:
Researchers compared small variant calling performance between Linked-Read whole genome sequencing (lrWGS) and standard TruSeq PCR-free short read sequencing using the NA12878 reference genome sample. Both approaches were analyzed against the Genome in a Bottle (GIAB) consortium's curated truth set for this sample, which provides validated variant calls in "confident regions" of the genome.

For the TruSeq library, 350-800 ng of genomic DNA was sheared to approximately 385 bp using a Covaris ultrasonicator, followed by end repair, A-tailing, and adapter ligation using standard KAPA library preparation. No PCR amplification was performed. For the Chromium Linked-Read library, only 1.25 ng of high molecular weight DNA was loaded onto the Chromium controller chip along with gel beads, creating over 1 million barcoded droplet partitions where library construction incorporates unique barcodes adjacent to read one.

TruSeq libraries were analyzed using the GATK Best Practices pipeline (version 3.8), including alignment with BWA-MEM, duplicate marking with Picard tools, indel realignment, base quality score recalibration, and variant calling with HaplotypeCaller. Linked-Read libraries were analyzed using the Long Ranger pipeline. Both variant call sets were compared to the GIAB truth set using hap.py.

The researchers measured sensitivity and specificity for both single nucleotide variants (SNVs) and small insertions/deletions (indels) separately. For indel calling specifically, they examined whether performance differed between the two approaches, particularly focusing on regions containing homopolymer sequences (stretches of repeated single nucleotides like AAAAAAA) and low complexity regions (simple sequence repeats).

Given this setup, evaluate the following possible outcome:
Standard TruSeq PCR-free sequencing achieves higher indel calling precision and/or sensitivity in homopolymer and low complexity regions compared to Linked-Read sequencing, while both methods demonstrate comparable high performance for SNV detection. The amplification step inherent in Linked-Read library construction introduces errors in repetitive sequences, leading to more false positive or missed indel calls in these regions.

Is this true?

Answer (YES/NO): YES